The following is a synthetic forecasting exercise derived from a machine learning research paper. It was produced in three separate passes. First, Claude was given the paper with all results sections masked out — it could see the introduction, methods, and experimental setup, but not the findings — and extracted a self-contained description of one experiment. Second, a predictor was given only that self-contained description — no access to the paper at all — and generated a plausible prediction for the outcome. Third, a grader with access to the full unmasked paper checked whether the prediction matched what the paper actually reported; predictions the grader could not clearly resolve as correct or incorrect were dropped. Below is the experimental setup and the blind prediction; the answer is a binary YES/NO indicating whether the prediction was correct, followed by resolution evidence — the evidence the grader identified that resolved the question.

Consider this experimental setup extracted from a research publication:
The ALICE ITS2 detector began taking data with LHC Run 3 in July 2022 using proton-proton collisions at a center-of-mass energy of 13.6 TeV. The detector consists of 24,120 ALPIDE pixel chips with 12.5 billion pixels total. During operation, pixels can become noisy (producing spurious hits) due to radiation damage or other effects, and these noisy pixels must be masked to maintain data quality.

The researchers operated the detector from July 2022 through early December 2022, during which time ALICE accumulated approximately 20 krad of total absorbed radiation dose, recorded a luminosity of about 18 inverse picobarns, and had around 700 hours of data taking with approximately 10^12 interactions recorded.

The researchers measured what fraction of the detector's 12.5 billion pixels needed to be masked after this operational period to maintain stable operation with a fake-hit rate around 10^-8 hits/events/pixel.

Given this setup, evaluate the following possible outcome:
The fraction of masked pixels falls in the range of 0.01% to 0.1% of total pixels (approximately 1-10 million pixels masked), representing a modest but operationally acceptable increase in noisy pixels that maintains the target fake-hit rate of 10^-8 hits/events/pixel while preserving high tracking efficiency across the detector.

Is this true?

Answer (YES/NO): YES